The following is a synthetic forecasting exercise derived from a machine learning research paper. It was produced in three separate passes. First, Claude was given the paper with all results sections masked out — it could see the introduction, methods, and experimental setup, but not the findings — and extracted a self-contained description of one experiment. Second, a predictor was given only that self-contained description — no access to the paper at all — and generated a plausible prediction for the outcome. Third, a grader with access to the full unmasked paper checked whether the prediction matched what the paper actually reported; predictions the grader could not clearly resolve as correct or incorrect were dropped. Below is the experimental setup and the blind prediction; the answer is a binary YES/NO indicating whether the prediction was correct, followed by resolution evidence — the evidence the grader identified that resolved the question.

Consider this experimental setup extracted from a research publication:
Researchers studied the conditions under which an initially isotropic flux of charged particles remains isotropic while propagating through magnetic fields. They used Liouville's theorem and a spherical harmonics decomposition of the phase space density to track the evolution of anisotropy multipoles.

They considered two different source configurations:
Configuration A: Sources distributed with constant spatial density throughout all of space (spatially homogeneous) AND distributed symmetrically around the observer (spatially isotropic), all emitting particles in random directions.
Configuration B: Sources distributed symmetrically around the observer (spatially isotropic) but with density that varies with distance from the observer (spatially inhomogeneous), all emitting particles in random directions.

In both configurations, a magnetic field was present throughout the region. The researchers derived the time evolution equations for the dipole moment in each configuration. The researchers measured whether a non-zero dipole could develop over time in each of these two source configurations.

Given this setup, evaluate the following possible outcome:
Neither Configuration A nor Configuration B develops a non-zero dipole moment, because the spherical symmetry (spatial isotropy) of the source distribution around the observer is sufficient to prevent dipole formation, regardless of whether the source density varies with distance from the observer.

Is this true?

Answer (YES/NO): NO